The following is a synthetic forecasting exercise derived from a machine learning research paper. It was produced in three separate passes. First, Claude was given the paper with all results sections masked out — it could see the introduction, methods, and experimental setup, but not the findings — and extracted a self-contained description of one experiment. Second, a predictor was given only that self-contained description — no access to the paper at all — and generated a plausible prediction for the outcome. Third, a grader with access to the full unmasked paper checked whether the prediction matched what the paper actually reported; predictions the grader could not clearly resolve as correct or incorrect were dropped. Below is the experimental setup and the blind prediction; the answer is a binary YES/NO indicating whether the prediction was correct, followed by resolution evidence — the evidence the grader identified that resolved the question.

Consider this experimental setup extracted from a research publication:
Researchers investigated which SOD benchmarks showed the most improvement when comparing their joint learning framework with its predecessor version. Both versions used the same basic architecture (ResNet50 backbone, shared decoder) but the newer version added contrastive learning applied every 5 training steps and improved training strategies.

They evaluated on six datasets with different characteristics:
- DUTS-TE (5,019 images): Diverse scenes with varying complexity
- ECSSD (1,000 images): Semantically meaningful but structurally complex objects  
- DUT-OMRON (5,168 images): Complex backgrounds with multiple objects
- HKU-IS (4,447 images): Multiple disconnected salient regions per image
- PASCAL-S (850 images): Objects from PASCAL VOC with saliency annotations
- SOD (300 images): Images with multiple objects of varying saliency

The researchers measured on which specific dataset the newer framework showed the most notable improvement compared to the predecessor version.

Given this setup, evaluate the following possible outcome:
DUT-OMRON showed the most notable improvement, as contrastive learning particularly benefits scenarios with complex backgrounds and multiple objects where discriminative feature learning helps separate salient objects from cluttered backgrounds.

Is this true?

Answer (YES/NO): NO